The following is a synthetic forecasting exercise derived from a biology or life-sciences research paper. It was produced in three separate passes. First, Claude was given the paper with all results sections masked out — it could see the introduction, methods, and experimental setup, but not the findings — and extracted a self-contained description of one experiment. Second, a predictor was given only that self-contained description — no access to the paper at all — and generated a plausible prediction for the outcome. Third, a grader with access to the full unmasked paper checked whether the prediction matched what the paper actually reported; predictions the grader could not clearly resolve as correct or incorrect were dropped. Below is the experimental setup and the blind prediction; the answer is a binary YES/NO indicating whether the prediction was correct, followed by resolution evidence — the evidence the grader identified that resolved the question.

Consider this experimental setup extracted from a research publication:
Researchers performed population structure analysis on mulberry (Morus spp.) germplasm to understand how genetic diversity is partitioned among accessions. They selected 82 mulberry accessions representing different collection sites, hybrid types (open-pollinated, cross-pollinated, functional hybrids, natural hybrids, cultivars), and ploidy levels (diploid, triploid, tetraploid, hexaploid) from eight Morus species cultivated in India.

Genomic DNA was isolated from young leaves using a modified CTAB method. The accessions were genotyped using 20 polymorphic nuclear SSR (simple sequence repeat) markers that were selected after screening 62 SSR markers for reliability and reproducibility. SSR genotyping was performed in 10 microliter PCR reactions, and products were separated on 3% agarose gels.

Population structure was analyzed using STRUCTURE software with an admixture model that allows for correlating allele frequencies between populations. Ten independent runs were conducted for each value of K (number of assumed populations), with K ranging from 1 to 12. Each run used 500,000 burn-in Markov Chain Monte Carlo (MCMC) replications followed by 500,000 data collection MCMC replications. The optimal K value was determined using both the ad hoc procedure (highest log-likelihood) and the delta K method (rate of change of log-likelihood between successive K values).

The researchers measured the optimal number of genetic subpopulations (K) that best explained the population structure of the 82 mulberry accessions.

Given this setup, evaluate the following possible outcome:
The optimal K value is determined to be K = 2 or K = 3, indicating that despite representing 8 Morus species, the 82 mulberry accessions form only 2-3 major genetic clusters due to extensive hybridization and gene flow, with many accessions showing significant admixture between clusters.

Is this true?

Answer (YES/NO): YES